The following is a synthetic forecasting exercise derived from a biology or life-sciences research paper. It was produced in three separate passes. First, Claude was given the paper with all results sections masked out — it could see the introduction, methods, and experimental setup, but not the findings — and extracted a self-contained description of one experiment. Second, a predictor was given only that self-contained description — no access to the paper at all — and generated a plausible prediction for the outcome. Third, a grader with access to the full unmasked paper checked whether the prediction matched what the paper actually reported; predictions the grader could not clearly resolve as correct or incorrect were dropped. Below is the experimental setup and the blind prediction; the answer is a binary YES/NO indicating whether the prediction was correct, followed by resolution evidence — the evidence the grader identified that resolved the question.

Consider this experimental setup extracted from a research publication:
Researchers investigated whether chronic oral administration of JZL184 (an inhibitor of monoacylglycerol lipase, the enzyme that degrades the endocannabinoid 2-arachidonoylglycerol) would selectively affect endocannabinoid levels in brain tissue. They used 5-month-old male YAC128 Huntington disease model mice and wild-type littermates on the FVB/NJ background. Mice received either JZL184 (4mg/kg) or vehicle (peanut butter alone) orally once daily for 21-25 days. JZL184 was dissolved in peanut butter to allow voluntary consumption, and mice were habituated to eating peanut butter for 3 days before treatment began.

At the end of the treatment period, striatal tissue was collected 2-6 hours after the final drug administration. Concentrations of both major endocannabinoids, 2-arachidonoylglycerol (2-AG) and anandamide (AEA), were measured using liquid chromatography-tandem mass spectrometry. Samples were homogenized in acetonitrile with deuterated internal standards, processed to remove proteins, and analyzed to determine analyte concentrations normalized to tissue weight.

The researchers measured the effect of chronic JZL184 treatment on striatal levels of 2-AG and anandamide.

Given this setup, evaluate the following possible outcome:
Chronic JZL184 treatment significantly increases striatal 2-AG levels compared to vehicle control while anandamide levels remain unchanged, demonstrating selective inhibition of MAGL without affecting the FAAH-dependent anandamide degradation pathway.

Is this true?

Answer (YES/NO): YES